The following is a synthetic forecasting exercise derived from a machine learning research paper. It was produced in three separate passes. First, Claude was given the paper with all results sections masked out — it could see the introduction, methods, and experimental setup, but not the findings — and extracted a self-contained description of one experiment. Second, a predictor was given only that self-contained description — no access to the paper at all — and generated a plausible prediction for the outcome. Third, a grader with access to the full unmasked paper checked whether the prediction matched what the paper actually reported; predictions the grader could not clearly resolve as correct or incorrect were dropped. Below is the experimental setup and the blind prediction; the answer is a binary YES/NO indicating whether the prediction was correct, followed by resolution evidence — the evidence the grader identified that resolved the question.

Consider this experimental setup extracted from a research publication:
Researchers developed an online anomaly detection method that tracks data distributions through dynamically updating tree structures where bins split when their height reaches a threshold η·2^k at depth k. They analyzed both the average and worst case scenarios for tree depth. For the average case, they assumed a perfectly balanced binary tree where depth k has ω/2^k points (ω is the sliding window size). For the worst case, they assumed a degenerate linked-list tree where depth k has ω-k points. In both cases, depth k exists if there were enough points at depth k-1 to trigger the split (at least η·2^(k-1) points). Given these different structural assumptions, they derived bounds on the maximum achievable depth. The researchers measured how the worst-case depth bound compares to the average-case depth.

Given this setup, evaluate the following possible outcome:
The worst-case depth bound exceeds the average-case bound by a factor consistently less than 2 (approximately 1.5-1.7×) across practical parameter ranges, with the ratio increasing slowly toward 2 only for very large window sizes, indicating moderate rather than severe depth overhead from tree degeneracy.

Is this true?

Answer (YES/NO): NO